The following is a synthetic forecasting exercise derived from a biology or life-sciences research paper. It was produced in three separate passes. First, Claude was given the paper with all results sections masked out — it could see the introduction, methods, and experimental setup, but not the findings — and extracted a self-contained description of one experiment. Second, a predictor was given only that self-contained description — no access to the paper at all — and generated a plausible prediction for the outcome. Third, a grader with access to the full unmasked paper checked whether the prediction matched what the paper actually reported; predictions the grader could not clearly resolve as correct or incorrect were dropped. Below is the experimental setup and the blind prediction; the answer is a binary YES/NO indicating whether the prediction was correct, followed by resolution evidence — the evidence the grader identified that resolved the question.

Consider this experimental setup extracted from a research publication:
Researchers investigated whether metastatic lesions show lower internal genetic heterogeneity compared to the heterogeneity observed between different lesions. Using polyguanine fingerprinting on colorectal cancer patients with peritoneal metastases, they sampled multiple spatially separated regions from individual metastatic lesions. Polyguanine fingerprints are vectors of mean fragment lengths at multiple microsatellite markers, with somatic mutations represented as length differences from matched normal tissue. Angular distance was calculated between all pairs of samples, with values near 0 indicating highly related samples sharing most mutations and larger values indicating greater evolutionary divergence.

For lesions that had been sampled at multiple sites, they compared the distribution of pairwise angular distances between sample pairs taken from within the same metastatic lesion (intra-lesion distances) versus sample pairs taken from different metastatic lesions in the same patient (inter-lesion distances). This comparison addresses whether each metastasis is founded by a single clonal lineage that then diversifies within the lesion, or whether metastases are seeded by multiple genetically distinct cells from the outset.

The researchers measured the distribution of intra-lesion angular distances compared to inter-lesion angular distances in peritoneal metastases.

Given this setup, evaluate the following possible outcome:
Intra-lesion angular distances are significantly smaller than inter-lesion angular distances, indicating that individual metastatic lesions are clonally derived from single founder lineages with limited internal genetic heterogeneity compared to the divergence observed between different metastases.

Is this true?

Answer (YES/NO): NO